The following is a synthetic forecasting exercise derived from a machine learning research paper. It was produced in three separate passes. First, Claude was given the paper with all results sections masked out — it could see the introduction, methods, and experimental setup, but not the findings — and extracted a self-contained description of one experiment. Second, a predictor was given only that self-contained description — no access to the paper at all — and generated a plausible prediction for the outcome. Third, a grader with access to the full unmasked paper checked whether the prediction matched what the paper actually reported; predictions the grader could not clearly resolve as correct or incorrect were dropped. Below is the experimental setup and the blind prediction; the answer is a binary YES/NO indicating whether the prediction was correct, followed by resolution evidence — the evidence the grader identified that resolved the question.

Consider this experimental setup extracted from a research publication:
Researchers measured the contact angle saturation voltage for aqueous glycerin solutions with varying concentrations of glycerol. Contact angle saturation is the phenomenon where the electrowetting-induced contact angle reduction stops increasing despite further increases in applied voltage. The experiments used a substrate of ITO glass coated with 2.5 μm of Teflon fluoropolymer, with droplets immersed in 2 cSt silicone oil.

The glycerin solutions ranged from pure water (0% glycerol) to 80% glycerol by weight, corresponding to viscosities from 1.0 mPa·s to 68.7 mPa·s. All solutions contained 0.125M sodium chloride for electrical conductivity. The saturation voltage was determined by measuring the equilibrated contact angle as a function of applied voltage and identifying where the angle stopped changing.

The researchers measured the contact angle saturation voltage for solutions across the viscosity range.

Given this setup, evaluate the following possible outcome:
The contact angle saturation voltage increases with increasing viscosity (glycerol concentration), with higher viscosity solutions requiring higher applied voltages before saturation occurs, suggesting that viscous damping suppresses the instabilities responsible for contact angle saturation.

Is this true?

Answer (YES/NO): NO